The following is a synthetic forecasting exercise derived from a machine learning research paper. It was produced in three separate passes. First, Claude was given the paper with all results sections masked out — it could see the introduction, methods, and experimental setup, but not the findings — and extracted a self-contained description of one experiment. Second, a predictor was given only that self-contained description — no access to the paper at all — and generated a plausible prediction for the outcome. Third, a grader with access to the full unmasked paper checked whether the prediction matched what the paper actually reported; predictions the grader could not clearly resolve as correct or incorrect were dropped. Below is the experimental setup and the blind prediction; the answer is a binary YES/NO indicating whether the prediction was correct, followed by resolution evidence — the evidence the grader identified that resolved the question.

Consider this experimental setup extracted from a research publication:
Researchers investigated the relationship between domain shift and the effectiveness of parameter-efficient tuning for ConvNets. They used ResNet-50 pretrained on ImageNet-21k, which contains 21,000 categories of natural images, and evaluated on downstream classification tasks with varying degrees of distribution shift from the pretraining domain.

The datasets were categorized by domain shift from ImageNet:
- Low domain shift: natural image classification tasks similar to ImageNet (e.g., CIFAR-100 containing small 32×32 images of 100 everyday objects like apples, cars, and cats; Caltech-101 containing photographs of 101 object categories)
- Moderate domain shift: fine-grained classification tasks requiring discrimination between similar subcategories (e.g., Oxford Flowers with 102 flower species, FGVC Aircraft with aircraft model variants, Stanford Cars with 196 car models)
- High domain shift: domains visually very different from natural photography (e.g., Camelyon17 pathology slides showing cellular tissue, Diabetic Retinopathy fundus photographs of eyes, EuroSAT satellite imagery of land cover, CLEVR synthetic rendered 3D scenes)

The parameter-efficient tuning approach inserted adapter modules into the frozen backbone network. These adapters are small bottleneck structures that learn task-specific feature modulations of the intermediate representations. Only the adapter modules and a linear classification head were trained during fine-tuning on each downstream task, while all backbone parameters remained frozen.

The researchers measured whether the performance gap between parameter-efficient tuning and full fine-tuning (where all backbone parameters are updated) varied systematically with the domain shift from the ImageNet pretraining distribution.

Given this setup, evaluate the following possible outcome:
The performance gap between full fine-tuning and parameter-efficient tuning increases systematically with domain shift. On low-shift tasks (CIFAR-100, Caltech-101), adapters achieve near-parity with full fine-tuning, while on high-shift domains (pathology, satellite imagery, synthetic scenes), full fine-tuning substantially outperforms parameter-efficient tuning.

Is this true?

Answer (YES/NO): NO